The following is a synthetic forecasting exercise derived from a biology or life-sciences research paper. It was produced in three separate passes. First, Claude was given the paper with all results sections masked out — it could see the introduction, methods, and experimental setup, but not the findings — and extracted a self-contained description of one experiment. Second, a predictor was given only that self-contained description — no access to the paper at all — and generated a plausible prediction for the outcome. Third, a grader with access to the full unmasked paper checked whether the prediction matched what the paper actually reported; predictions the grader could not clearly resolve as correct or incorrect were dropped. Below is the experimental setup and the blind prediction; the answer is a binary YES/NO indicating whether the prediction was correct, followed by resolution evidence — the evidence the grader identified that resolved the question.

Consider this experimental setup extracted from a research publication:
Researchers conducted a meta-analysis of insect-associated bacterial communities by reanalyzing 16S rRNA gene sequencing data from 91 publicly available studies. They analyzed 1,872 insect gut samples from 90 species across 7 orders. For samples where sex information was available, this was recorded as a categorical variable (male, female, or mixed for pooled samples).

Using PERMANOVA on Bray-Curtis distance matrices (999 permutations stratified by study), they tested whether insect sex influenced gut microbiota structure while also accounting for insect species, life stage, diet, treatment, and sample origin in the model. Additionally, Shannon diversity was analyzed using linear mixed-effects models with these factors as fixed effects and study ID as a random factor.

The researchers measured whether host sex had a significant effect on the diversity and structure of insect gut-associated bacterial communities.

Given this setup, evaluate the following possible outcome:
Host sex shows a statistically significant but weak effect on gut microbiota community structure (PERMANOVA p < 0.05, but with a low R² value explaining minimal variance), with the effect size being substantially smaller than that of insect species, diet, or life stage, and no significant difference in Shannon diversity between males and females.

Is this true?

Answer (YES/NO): NO